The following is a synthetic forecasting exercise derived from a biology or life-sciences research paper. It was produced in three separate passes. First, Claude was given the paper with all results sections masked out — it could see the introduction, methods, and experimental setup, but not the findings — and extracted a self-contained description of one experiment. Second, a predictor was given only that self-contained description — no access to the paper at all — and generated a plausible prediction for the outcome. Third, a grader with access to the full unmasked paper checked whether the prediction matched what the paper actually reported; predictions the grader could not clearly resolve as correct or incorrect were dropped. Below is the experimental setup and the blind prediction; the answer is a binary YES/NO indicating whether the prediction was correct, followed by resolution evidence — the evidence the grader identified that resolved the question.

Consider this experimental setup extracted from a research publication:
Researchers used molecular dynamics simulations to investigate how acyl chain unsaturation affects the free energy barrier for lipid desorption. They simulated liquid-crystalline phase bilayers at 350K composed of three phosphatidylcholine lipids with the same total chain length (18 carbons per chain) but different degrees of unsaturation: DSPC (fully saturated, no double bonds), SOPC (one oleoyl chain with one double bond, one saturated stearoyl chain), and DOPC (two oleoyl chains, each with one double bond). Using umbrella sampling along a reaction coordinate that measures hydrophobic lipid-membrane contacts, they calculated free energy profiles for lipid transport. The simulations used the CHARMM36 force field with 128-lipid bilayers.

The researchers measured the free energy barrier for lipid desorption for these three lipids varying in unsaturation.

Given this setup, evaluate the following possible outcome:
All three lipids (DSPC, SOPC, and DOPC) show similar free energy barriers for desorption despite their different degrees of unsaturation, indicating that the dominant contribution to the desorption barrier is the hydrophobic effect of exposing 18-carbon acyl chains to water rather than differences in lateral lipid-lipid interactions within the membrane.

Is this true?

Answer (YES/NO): NO